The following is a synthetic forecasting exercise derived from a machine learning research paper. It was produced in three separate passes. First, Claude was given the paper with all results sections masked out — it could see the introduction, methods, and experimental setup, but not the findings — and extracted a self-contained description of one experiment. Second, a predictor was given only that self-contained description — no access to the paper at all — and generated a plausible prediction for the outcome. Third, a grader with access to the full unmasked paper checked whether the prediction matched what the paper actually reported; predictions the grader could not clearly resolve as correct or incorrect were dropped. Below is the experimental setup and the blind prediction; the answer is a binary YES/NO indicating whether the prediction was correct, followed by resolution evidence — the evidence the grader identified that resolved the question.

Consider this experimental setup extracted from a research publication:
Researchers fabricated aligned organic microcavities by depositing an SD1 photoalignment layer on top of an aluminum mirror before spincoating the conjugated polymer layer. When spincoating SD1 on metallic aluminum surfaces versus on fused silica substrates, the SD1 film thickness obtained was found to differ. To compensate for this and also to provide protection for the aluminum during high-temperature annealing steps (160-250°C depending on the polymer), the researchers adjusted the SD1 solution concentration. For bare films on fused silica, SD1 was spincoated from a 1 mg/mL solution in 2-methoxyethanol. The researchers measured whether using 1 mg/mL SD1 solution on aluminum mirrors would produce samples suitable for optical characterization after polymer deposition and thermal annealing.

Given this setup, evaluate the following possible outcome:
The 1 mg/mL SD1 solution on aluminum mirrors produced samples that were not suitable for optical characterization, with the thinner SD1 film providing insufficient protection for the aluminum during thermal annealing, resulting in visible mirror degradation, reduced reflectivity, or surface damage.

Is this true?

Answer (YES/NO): YES